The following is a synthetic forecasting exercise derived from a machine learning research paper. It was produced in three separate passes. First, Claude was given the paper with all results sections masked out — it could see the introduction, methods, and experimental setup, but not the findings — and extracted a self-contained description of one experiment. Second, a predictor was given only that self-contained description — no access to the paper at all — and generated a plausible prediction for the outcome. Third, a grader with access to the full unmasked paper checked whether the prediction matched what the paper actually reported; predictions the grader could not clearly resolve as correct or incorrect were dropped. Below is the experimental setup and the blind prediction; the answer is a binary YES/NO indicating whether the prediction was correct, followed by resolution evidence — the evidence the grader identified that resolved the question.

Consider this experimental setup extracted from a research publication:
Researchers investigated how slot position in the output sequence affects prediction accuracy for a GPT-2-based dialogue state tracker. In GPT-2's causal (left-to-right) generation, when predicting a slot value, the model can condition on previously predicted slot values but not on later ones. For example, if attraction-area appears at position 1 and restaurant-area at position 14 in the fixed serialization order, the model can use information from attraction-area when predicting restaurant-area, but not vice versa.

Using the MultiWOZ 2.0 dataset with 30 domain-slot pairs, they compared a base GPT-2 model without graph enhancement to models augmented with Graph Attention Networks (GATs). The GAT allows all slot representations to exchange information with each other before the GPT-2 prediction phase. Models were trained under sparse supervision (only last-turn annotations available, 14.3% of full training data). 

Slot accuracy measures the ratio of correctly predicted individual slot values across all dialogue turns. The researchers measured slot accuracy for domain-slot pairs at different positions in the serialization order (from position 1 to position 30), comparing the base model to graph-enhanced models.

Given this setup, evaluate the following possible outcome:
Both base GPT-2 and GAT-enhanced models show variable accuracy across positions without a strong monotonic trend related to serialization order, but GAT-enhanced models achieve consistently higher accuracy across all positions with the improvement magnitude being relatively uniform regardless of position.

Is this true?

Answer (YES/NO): NO